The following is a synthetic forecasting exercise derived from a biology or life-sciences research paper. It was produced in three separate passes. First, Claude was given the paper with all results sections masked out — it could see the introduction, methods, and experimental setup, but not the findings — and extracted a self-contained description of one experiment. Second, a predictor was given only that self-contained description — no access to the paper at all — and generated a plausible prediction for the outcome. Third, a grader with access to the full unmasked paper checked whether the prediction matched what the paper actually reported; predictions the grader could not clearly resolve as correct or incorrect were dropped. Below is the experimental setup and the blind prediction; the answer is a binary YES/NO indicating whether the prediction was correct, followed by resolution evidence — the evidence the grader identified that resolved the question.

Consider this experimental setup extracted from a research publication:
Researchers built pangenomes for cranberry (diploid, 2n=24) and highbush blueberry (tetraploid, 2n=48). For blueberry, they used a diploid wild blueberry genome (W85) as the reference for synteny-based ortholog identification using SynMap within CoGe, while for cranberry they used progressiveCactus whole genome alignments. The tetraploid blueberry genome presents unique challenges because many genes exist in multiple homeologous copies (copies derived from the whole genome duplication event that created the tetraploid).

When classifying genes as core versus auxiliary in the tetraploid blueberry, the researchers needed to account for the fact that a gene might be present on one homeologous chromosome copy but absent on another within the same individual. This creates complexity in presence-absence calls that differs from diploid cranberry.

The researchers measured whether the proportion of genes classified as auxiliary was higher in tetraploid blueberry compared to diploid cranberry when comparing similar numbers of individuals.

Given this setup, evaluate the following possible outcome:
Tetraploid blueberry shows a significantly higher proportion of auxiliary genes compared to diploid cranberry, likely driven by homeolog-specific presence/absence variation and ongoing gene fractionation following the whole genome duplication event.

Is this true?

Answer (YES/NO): NO